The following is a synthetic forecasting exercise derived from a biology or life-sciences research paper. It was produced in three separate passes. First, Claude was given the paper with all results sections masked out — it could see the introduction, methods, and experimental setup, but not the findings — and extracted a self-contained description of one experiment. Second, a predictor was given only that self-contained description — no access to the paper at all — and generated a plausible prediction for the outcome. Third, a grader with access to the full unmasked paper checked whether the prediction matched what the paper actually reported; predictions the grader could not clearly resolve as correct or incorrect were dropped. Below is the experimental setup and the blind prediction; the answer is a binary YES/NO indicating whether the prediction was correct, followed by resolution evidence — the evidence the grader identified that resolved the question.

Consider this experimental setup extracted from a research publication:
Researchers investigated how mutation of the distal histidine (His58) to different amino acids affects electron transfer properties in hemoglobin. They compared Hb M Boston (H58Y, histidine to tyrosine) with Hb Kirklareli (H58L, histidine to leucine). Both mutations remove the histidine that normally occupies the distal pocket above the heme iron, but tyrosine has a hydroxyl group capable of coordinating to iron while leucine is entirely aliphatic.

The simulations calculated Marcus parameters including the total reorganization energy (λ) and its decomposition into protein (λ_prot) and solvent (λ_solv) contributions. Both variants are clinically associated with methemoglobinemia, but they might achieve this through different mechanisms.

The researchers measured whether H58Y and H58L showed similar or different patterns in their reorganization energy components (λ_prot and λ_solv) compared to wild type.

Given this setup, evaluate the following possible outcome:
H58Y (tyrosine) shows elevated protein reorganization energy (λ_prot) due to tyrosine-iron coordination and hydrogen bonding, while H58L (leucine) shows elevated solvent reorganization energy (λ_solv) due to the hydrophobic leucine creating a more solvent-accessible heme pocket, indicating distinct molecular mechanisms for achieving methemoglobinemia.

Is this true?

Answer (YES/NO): NO